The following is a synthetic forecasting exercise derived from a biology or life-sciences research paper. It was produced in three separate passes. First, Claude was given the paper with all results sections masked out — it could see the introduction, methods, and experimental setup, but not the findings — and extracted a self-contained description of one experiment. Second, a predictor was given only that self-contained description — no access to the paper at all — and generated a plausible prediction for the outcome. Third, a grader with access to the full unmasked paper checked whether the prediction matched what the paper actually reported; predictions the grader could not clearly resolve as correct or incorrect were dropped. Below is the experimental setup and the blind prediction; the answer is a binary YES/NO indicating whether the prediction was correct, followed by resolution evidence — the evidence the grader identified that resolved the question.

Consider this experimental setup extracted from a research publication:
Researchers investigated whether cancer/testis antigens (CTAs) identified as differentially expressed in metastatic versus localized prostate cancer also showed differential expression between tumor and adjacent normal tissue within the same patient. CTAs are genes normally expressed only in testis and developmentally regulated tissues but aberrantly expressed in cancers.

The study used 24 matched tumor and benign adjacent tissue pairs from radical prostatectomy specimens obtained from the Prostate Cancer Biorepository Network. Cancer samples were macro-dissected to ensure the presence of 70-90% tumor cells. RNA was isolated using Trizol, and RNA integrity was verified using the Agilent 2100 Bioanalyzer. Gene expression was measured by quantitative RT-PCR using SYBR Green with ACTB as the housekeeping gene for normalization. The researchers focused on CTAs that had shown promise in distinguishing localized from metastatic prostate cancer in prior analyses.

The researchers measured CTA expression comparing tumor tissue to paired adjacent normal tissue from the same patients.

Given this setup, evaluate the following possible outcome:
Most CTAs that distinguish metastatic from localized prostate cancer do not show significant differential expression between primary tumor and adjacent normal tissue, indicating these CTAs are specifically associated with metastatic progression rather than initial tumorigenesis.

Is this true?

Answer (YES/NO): YES